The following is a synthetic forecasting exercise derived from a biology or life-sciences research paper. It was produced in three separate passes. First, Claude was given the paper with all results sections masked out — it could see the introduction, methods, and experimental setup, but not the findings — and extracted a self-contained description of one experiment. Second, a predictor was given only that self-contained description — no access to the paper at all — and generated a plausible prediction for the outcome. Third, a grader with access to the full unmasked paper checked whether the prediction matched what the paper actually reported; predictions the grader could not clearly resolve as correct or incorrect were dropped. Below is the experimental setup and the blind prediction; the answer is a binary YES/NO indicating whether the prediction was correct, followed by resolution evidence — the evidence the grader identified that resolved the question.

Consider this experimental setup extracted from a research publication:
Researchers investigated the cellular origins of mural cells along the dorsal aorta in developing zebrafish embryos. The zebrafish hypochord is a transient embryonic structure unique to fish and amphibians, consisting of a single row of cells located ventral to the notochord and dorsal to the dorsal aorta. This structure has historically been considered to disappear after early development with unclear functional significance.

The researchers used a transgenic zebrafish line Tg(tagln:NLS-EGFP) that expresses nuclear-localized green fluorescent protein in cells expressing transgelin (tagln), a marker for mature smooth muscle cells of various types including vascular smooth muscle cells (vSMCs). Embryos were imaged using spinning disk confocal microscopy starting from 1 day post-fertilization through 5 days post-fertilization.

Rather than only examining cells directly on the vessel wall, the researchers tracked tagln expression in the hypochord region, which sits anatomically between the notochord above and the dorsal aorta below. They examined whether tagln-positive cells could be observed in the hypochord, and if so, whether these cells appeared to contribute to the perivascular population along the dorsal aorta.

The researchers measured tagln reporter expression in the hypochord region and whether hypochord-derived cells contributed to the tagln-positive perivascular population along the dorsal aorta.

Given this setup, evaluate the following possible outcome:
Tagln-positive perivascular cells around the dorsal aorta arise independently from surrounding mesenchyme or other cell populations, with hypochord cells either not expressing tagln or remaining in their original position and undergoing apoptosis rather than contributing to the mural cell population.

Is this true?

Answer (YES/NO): NO